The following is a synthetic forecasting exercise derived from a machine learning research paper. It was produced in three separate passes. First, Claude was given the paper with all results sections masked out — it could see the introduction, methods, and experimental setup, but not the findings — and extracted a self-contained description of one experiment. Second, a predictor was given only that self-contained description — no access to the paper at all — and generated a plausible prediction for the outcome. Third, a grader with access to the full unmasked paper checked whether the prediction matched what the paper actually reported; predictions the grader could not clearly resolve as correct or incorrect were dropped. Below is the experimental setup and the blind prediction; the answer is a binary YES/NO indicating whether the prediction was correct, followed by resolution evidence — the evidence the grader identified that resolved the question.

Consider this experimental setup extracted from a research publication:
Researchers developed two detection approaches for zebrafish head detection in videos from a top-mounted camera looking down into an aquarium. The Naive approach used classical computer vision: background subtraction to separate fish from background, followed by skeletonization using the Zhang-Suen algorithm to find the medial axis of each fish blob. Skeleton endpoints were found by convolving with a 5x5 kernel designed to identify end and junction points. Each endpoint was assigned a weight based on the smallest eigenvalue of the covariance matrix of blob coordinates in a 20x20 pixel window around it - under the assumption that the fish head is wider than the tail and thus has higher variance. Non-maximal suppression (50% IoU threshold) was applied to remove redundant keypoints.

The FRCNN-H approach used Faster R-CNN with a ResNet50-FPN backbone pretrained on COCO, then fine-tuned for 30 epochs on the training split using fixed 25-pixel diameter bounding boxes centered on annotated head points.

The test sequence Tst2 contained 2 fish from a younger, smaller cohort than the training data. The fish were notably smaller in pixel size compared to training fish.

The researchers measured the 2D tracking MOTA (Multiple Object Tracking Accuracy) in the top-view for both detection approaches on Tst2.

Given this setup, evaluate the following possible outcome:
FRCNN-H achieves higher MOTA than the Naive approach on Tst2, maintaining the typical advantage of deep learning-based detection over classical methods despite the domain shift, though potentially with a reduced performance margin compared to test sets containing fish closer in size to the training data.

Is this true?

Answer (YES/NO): NO